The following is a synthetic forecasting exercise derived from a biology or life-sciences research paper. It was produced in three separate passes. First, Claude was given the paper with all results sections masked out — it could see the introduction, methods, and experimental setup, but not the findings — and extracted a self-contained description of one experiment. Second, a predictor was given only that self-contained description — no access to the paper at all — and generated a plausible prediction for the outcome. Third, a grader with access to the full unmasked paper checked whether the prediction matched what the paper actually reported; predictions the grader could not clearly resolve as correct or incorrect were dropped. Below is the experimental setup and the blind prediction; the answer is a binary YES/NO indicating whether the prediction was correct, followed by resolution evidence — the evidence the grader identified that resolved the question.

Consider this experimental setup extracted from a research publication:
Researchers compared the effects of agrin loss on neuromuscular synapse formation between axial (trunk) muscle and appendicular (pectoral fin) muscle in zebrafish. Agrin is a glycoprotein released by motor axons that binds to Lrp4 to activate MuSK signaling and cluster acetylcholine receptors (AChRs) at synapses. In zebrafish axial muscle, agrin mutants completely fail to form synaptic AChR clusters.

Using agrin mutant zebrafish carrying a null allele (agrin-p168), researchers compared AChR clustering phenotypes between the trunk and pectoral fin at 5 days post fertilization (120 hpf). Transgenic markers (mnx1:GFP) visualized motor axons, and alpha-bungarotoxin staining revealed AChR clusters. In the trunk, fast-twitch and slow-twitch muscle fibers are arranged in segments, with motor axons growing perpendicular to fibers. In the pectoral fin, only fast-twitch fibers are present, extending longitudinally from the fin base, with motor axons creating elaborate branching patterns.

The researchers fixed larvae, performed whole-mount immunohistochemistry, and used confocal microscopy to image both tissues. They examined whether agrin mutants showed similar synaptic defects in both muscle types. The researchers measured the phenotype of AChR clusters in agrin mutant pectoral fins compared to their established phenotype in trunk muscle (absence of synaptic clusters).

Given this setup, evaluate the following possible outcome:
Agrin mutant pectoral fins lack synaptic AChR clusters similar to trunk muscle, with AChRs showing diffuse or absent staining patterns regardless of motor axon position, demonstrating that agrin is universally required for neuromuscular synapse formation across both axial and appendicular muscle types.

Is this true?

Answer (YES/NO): NO